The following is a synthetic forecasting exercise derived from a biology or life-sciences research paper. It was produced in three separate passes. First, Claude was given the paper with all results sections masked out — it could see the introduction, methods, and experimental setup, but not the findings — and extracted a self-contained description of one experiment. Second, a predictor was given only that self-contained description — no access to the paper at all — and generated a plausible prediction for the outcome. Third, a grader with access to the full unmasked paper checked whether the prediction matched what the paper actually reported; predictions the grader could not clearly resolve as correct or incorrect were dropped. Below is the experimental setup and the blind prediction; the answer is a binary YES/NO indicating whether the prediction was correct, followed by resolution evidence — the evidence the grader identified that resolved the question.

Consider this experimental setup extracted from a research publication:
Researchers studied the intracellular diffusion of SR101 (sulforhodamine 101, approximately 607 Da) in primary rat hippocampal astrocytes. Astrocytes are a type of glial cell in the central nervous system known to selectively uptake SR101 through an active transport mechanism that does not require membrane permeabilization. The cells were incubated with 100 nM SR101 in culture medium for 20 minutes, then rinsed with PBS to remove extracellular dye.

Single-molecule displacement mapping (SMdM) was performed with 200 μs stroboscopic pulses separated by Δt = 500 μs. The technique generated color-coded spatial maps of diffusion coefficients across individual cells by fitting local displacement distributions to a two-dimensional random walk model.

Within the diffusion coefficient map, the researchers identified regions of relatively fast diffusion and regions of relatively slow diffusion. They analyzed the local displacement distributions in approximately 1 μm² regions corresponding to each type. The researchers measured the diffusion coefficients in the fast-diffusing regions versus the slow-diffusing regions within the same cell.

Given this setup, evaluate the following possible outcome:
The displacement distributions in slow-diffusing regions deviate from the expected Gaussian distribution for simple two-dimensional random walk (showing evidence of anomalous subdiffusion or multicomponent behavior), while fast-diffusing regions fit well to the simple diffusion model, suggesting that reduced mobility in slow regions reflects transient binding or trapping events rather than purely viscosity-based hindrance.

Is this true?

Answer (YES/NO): YES